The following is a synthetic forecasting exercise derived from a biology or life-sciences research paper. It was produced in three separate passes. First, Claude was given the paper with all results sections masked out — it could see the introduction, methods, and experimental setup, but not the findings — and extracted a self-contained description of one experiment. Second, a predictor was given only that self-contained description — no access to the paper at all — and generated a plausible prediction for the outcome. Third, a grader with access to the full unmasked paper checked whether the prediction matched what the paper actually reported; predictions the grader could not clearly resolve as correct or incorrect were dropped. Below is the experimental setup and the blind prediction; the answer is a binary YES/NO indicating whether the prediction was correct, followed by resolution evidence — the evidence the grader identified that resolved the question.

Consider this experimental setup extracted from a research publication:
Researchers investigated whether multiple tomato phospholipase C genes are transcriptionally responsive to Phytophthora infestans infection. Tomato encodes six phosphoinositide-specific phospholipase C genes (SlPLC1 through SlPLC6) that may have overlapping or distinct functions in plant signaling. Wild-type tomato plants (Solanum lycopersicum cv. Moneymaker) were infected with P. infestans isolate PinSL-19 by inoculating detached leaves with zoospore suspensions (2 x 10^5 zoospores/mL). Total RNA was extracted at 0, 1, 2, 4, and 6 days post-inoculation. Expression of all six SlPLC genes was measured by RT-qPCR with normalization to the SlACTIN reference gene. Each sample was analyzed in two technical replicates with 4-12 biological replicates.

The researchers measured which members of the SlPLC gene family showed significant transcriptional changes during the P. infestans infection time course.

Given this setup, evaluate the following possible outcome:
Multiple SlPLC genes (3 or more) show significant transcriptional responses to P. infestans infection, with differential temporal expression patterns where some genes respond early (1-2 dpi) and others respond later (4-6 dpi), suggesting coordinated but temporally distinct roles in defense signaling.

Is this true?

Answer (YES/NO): NO